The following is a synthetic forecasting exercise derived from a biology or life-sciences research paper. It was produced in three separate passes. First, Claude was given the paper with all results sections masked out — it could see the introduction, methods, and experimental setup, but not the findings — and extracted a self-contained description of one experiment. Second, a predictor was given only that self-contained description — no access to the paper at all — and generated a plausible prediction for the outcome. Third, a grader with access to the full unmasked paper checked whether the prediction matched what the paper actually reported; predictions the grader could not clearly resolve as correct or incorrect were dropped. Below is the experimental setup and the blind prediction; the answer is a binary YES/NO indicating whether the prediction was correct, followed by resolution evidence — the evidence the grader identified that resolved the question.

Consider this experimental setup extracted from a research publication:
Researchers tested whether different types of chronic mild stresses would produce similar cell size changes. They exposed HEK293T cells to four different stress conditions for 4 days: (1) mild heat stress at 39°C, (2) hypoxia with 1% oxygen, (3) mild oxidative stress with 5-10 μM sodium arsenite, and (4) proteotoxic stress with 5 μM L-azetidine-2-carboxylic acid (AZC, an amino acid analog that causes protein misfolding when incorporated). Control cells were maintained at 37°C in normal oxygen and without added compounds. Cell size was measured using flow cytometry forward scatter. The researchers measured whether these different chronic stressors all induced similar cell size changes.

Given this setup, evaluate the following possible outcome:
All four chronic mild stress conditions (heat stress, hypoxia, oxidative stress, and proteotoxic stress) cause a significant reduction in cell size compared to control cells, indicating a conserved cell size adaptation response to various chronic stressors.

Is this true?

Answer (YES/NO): NO